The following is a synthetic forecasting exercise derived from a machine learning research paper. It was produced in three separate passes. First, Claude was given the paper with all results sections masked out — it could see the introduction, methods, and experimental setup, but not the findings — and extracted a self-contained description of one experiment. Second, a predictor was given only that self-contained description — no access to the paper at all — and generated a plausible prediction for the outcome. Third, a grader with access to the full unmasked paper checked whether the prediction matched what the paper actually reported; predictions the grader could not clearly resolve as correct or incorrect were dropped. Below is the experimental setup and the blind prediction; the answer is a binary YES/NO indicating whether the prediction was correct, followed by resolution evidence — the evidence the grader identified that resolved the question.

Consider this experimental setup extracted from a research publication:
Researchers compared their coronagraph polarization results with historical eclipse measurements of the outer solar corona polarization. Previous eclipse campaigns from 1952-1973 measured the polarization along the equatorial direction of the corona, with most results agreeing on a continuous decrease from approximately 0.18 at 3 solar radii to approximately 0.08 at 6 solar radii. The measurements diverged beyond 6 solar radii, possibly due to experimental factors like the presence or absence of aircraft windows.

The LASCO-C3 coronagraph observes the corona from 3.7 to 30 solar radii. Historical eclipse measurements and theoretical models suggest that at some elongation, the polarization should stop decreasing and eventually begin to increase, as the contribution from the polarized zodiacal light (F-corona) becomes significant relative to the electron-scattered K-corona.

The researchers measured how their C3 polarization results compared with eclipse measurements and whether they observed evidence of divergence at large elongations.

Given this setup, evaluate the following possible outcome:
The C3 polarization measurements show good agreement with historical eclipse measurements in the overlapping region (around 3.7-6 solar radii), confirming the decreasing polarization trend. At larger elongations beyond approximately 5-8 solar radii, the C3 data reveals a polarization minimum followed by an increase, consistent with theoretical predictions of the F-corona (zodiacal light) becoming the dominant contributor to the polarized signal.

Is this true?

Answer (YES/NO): NO